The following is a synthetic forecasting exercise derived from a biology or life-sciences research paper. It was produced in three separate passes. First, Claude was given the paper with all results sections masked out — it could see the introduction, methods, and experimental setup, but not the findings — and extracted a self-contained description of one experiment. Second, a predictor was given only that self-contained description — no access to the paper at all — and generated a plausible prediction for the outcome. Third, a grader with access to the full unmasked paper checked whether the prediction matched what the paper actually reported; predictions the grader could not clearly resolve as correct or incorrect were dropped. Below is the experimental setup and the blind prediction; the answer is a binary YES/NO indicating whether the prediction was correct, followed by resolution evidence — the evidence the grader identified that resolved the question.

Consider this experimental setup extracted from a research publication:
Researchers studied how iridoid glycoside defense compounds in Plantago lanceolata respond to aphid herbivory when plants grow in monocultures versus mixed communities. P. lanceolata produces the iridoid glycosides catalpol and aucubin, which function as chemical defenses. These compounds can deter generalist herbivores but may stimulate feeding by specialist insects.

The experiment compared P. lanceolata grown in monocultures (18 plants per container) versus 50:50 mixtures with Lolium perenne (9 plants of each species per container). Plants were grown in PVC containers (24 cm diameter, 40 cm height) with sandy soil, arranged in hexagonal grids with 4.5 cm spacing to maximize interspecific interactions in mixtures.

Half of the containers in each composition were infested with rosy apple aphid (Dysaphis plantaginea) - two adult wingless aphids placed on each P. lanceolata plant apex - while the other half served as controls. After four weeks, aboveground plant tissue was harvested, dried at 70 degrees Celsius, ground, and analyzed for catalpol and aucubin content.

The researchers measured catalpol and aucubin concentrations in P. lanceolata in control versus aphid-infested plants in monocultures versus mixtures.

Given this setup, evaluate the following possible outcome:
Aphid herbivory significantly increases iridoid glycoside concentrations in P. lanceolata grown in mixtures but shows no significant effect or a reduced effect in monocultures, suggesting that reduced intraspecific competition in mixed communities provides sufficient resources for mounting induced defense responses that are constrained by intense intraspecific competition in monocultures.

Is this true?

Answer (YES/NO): NO